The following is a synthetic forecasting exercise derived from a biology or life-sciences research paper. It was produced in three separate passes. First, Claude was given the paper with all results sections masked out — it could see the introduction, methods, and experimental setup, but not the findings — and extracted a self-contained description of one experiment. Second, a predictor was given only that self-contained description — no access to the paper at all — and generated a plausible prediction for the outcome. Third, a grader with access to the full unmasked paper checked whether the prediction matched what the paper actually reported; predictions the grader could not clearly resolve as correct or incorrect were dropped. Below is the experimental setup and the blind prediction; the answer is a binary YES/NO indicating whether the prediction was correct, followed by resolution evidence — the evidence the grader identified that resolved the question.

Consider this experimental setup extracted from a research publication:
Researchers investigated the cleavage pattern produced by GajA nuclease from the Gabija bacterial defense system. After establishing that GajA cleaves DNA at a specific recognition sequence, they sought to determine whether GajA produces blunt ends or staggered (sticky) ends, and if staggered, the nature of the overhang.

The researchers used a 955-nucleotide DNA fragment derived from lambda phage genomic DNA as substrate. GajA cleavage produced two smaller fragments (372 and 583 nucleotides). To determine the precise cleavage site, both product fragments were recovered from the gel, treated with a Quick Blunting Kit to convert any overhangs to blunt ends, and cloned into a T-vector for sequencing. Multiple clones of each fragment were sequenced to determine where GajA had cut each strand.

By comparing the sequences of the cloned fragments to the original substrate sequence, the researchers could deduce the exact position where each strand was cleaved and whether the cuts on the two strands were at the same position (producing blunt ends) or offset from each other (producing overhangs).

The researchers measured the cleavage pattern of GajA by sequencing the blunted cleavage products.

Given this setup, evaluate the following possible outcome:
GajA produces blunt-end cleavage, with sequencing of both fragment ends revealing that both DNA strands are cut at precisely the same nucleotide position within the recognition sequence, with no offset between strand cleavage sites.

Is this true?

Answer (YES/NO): NO